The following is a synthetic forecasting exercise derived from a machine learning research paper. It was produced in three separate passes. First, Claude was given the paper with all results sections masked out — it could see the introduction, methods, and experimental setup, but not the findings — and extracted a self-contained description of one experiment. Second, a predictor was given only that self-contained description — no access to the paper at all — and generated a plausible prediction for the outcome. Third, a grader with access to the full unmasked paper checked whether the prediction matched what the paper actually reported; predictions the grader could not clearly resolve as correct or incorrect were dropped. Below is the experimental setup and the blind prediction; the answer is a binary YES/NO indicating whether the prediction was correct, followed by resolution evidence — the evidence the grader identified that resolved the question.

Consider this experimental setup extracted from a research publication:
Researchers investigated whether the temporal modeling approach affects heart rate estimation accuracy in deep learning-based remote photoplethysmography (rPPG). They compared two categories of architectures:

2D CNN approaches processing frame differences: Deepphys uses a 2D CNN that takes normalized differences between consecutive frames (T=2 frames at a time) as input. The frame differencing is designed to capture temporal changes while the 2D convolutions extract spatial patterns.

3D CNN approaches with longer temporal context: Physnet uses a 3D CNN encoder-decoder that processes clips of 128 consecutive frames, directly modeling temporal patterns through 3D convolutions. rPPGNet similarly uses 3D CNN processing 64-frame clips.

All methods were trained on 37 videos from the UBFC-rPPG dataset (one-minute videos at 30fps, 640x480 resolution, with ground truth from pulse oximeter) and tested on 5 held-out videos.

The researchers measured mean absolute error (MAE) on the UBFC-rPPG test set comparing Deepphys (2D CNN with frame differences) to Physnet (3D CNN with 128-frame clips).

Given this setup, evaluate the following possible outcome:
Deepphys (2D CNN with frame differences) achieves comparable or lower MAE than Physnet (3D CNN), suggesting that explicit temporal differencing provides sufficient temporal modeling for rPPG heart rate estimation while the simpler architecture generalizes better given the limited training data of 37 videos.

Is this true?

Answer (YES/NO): NO